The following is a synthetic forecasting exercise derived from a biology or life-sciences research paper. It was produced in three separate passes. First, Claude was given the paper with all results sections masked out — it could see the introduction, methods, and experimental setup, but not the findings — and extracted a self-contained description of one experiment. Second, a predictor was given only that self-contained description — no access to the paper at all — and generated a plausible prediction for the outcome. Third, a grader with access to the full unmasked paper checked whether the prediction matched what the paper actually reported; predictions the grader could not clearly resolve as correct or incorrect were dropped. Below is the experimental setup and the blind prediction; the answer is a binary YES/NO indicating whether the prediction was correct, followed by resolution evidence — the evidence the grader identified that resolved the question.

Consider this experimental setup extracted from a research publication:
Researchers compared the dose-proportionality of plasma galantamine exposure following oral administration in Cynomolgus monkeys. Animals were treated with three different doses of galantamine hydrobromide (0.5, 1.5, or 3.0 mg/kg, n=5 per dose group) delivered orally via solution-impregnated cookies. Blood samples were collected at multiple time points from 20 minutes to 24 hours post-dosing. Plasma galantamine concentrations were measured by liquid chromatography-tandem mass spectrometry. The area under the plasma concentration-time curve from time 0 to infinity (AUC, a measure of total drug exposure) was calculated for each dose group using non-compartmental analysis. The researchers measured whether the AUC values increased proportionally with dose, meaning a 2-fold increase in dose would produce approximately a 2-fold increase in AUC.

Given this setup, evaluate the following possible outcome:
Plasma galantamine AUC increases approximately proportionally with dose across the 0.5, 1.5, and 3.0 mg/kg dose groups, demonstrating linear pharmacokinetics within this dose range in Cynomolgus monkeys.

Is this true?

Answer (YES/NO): YES